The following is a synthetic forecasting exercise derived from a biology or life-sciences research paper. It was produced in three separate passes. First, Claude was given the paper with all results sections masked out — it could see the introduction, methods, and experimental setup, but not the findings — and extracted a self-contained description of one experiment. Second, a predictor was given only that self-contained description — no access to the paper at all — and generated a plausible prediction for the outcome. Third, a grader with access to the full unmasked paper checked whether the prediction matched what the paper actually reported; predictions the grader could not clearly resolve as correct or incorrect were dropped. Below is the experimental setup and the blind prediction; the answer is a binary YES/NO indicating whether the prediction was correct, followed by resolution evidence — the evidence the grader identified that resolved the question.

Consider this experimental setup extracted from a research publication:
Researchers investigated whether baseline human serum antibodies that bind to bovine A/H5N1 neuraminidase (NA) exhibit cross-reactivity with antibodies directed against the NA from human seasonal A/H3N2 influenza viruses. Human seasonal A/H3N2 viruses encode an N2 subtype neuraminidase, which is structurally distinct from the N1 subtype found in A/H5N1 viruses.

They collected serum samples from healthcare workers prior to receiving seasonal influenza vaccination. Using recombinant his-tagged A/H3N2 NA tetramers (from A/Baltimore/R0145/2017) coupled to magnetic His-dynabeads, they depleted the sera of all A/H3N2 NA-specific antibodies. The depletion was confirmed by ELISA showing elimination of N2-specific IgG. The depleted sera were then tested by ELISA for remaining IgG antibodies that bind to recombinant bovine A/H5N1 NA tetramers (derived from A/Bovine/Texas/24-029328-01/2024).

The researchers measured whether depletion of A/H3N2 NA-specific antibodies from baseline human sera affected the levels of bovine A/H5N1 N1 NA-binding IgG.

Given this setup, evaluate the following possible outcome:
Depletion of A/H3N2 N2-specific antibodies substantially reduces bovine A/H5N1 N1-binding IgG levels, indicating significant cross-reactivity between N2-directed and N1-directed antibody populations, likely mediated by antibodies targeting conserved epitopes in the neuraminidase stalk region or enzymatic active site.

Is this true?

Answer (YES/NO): NO